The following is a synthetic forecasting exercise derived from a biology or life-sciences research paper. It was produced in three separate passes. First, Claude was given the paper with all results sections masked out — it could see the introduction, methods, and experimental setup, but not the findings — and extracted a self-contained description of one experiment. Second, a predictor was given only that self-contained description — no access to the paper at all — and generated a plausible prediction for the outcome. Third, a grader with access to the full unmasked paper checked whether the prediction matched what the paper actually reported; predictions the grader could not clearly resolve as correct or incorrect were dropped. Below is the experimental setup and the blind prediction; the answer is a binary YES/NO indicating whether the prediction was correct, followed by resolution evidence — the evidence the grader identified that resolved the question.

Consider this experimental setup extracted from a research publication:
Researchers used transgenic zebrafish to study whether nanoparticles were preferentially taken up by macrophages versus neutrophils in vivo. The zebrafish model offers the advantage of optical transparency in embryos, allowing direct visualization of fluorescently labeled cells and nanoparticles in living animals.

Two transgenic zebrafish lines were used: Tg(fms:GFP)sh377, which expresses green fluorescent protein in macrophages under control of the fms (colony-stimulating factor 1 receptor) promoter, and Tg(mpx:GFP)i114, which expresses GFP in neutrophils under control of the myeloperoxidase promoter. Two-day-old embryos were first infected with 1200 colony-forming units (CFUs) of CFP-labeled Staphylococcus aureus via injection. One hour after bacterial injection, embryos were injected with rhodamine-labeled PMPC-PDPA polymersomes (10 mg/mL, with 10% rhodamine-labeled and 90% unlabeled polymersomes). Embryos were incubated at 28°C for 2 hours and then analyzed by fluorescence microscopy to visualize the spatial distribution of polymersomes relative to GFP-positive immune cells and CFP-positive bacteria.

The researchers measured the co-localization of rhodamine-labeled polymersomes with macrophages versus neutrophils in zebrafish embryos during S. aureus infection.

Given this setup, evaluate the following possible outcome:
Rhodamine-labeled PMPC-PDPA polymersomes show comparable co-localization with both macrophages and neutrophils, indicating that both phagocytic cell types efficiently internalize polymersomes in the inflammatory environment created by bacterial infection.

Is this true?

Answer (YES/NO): NO